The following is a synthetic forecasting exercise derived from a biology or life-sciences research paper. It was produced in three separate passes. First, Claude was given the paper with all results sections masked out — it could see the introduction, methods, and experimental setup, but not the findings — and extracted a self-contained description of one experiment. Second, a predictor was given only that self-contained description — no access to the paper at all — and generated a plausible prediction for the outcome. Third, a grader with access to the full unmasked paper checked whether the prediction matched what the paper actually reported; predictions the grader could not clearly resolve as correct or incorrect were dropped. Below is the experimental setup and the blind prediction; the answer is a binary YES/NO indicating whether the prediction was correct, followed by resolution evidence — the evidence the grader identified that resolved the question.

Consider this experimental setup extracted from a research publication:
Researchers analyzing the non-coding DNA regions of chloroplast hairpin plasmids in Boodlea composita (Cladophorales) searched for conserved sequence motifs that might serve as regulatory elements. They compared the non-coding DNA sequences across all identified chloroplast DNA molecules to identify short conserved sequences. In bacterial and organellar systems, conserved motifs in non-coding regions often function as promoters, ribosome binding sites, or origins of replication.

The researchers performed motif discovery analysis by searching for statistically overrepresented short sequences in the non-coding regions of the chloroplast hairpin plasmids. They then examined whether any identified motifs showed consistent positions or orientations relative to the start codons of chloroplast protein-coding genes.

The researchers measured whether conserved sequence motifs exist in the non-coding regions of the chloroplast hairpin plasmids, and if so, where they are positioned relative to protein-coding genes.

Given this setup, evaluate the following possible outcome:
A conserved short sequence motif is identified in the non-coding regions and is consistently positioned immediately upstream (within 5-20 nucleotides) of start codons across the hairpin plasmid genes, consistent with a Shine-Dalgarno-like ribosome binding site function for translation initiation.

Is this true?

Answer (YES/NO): NO